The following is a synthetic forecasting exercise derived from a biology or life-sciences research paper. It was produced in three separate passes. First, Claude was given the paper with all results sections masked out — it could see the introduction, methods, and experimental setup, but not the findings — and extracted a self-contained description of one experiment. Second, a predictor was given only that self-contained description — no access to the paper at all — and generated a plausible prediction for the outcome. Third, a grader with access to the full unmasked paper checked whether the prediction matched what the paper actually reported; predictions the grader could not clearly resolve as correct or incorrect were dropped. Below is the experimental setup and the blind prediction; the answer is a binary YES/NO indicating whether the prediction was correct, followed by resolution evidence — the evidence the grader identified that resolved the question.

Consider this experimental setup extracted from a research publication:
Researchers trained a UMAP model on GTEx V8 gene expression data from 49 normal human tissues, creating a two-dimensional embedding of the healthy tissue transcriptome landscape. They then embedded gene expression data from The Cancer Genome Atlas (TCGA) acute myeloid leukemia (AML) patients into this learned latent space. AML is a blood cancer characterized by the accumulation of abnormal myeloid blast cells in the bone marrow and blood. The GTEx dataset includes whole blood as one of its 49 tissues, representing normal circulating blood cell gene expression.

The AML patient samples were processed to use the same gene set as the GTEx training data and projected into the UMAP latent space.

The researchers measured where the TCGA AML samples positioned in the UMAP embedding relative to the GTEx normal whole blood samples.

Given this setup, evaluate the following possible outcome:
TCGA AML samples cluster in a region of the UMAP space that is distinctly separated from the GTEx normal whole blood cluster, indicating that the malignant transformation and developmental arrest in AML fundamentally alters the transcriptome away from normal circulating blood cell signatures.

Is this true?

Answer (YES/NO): YES